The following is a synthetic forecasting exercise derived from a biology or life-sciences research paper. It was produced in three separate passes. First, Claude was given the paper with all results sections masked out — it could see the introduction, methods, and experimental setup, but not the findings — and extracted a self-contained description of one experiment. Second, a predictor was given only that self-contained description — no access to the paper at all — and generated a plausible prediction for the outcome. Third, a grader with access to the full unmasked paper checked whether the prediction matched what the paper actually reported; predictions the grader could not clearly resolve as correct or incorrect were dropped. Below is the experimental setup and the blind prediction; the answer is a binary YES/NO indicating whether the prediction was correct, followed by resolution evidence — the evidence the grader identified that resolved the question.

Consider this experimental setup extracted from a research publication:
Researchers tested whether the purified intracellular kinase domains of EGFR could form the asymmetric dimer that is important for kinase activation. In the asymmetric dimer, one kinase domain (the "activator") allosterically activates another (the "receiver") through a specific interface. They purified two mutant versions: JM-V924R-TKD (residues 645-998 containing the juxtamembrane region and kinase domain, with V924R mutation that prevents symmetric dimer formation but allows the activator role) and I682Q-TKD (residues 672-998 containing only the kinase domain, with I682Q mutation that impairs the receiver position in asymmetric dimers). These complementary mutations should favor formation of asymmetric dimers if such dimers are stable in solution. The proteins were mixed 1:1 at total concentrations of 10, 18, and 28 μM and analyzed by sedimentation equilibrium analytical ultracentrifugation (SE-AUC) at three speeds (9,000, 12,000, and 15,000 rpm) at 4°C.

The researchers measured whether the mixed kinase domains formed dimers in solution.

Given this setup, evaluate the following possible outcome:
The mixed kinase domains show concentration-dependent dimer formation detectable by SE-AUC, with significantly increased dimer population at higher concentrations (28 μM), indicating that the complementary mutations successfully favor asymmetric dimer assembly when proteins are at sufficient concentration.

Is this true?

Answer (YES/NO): NO